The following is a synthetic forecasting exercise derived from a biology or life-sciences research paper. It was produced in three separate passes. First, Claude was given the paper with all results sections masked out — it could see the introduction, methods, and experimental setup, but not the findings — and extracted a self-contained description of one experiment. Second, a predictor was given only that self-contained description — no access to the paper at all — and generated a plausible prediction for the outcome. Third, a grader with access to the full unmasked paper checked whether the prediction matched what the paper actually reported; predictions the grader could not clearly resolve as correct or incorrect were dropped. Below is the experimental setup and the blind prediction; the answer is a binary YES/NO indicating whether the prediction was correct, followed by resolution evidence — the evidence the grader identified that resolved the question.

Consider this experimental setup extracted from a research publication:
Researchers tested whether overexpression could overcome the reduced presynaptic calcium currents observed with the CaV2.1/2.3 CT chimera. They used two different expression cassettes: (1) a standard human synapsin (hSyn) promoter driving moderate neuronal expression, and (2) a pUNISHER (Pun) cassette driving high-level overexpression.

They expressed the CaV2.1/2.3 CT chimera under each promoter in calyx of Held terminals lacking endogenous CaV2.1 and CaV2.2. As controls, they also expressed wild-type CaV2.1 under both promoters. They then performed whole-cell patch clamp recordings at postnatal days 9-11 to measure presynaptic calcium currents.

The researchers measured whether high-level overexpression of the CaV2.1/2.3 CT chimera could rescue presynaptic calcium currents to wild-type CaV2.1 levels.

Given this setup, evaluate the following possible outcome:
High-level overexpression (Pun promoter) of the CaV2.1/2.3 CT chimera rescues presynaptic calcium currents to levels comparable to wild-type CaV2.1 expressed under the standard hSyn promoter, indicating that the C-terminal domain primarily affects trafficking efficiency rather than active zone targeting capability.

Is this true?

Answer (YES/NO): NO